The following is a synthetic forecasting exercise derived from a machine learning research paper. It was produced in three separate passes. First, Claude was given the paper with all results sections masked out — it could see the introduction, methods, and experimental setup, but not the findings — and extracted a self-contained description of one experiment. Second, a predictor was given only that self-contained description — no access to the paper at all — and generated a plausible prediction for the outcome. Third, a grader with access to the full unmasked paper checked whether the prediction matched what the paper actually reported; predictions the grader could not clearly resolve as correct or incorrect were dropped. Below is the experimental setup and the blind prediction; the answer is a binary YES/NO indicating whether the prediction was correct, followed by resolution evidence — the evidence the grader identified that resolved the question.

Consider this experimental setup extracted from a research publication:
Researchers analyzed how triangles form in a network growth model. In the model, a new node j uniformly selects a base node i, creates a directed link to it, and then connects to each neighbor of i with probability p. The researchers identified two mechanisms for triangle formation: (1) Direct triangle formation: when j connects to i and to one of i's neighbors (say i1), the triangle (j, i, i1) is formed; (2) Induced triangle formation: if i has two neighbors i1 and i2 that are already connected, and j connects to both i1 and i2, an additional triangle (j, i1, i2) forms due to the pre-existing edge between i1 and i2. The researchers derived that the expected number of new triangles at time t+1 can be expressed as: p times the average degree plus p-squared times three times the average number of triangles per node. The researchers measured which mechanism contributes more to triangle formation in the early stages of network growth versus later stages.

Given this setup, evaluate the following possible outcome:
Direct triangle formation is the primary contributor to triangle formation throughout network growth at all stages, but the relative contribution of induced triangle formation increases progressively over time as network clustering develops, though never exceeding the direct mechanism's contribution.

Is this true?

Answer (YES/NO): NO